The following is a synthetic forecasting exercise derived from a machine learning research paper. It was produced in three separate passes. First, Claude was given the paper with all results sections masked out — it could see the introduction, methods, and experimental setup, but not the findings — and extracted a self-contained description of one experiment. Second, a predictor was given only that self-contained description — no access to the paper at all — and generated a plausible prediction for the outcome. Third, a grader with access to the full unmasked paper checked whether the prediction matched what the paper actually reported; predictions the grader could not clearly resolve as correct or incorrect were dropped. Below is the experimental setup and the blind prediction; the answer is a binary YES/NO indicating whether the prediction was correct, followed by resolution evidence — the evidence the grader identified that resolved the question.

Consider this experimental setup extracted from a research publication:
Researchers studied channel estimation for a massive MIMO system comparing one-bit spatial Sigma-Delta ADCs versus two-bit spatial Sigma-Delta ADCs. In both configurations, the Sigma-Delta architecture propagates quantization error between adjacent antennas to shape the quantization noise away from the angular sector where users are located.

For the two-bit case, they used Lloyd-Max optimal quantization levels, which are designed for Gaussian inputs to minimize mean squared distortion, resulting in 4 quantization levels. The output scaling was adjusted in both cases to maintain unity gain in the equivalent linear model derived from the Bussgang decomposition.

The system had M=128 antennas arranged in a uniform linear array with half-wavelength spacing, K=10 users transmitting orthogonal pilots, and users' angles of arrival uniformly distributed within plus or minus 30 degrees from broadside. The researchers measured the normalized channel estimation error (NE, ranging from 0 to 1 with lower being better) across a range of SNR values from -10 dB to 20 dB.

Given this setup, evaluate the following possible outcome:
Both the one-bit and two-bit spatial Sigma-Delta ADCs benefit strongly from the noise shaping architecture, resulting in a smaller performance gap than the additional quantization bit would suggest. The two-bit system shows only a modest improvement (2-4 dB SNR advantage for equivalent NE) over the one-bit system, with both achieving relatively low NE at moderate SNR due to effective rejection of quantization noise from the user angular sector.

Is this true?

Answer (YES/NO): YES